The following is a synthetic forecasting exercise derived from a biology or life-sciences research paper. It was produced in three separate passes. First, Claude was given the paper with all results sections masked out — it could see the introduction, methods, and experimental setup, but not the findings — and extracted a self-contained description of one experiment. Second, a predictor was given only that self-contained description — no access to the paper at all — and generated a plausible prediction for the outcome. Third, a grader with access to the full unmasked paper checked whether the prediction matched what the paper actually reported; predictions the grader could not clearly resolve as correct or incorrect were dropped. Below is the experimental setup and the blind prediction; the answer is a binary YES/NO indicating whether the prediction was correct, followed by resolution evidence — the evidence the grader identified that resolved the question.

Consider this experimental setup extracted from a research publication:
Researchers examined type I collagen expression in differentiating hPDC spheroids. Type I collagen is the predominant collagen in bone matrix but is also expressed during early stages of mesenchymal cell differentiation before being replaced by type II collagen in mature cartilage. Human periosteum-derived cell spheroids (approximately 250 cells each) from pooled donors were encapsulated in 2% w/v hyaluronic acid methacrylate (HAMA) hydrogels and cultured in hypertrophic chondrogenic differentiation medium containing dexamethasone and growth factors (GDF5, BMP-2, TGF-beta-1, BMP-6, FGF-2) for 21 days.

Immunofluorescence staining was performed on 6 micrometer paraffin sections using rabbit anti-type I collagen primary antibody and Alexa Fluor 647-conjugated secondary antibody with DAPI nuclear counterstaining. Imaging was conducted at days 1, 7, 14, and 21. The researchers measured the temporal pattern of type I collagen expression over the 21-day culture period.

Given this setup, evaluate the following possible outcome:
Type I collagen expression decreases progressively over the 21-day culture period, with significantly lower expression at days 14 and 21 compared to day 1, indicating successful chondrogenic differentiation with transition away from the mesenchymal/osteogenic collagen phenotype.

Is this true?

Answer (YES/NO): NO